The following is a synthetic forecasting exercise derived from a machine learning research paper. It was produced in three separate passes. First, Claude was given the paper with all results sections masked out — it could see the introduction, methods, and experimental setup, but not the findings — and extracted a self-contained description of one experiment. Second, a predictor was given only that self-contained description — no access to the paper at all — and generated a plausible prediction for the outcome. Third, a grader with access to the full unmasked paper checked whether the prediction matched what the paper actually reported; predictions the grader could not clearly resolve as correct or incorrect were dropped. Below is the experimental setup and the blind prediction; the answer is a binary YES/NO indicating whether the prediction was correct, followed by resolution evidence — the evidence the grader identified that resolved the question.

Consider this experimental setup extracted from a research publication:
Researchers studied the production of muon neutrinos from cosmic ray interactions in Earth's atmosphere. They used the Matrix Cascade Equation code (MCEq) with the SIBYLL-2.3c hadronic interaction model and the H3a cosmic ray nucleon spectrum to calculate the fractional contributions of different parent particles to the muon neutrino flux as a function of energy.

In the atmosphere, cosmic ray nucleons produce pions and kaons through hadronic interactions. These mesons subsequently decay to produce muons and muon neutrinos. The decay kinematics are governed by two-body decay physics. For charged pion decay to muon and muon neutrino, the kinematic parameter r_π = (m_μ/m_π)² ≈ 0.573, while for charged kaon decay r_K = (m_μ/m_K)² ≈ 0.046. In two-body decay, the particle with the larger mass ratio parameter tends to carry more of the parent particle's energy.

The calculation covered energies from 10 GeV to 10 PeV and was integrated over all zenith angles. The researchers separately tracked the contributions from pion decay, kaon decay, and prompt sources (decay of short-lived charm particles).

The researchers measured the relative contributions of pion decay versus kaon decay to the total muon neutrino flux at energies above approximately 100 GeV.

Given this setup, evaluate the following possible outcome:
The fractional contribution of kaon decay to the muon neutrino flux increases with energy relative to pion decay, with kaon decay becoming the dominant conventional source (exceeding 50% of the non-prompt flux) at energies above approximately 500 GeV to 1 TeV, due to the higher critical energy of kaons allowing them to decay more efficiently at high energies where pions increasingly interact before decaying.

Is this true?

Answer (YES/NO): NO